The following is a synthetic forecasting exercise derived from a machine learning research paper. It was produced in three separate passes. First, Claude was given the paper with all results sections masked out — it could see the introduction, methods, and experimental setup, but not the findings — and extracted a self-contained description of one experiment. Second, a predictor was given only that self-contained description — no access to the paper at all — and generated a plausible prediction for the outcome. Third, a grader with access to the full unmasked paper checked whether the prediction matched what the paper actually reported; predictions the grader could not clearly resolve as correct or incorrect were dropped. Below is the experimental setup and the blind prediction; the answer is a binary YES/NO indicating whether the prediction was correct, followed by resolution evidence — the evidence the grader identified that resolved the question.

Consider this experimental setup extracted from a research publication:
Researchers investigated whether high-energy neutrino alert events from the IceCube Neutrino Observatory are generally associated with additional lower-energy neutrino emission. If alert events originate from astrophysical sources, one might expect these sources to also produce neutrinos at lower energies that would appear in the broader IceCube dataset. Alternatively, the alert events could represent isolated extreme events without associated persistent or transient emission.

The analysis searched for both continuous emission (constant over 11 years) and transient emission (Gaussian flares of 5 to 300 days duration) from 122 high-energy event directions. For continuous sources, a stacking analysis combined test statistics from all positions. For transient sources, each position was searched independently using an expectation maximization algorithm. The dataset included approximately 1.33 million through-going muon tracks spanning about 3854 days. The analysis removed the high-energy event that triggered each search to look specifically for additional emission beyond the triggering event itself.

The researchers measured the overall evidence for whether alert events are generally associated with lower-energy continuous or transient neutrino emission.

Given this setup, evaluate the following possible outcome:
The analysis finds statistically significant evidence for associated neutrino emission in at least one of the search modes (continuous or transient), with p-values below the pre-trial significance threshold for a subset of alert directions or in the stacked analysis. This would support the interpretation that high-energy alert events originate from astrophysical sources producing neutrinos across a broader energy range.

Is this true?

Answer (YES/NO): NO